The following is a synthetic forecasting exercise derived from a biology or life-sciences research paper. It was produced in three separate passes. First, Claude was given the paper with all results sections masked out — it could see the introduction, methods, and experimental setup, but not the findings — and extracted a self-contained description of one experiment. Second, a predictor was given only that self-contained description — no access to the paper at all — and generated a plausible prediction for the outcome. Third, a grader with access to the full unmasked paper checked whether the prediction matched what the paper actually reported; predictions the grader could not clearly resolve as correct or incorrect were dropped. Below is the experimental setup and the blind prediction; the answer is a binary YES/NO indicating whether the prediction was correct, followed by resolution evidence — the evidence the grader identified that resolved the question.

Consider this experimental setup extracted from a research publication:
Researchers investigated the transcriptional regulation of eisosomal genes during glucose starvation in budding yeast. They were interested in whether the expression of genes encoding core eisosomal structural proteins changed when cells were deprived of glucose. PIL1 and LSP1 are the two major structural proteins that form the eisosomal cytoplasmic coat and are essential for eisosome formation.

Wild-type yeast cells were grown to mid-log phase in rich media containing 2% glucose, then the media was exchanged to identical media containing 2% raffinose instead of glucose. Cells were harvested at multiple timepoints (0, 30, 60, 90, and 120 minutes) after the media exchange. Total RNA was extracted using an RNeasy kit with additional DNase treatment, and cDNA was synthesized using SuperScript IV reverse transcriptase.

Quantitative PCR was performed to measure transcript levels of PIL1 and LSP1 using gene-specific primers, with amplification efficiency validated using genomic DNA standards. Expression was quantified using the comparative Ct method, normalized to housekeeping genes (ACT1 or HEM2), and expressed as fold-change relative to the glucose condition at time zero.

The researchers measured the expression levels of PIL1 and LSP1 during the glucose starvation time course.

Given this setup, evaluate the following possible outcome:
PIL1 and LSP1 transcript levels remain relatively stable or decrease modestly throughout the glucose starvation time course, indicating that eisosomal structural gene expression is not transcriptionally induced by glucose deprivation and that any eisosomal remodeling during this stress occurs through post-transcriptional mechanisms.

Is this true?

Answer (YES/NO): NO